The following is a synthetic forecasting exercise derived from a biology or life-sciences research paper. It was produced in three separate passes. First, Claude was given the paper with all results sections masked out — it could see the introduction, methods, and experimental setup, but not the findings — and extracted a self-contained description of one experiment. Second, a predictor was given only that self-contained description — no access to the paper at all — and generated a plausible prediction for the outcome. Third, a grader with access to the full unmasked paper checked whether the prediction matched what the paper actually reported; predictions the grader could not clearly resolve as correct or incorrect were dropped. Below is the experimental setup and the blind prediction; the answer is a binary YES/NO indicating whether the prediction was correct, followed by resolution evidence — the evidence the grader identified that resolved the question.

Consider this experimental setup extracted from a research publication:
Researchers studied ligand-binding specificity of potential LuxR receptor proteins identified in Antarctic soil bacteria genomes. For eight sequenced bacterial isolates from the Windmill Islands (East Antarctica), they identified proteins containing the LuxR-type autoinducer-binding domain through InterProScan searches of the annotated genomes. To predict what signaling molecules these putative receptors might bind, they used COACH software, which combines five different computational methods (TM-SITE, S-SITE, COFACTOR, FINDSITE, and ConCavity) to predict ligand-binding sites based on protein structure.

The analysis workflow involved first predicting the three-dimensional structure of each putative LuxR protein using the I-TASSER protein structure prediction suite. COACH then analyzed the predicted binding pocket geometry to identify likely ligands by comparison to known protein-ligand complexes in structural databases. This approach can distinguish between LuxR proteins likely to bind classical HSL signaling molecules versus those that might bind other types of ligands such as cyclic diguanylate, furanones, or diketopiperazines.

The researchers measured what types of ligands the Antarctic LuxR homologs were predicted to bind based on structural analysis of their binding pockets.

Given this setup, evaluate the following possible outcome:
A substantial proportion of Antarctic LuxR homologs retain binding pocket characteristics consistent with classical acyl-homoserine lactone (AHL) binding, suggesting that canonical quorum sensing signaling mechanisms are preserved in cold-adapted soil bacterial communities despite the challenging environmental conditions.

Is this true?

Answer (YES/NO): YES